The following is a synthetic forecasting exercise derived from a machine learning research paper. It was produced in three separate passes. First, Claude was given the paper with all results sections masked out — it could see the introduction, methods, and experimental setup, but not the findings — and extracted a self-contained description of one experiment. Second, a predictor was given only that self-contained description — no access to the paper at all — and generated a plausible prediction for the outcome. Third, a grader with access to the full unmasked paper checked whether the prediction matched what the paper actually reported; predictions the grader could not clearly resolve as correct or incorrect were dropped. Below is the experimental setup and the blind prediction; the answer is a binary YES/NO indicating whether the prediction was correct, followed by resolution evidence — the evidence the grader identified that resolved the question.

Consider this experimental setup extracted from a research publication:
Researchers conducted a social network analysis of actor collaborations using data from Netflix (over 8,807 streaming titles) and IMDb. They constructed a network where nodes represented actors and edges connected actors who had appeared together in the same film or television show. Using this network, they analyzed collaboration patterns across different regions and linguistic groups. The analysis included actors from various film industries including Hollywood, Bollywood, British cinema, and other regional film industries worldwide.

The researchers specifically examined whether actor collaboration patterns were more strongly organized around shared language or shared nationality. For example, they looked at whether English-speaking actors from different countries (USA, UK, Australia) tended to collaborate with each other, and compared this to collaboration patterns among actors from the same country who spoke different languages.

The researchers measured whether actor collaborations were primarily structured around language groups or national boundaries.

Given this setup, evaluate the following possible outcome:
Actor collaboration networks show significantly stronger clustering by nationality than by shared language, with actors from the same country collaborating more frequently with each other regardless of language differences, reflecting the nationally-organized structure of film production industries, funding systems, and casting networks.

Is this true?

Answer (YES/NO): NO